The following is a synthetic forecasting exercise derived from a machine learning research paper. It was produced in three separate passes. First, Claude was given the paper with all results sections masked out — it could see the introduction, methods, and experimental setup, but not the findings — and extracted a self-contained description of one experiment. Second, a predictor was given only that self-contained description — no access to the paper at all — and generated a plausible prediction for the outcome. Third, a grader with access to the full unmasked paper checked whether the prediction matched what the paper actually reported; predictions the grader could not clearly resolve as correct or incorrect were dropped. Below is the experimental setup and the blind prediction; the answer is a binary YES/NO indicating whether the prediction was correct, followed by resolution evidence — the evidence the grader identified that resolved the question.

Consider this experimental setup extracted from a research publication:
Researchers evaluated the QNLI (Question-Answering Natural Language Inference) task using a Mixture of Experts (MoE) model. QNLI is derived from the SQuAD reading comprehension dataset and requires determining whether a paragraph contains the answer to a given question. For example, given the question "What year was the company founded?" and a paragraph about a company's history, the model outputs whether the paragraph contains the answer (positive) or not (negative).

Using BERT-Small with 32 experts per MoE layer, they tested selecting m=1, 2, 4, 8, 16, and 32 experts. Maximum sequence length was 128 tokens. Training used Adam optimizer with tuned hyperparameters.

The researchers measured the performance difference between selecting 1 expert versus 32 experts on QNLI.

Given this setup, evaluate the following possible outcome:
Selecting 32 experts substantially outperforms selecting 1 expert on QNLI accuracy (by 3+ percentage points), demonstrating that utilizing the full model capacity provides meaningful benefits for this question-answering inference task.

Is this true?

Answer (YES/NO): NO